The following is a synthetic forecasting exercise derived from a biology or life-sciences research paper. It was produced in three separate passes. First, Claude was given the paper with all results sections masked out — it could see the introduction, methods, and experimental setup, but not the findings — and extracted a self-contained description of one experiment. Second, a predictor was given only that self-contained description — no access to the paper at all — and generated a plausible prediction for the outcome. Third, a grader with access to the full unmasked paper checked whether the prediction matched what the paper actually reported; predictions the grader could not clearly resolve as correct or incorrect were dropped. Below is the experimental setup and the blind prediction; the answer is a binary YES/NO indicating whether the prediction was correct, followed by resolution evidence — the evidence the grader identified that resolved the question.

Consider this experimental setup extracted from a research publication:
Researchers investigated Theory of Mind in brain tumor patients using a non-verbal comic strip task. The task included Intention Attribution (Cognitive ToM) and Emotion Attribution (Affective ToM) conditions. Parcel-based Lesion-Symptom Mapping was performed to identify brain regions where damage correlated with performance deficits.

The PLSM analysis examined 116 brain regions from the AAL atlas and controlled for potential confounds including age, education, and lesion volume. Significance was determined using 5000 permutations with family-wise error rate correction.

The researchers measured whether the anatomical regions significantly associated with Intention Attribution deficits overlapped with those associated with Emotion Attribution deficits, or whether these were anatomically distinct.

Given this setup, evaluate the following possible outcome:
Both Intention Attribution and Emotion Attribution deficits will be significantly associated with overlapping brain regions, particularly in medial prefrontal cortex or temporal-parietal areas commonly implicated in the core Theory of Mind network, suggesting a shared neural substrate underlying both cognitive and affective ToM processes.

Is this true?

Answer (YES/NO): NO